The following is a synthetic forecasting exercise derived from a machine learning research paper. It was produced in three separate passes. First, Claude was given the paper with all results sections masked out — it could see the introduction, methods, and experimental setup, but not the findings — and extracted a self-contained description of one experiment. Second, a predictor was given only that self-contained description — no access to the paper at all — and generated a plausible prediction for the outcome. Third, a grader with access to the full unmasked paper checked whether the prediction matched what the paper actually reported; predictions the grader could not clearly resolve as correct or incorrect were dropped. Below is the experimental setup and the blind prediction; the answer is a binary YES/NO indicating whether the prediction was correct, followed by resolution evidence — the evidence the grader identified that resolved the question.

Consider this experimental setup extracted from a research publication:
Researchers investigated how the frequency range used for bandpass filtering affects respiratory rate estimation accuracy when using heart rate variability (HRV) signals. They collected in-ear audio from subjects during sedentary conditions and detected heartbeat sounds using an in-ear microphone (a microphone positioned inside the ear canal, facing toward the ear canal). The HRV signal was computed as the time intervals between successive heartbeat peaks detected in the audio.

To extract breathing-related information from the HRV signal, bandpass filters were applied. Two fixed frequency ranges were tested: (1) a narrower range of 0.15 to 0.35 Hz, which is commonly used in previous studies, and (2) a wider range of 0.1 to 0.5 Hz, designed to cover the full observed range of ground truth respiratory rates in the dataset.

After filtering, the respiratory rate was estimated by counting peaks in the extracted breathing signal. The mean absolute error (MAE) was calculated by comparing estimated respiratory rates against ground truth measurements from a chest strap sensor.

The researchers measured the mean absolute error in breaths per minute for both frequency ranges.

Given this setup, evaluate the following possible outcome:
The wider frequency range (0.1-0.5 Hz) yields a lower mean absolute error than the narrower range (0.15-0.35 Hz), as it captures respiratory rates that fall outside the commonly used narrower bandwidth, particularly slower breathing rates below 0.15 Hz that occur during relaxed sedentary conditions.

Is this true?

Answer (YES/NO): NO